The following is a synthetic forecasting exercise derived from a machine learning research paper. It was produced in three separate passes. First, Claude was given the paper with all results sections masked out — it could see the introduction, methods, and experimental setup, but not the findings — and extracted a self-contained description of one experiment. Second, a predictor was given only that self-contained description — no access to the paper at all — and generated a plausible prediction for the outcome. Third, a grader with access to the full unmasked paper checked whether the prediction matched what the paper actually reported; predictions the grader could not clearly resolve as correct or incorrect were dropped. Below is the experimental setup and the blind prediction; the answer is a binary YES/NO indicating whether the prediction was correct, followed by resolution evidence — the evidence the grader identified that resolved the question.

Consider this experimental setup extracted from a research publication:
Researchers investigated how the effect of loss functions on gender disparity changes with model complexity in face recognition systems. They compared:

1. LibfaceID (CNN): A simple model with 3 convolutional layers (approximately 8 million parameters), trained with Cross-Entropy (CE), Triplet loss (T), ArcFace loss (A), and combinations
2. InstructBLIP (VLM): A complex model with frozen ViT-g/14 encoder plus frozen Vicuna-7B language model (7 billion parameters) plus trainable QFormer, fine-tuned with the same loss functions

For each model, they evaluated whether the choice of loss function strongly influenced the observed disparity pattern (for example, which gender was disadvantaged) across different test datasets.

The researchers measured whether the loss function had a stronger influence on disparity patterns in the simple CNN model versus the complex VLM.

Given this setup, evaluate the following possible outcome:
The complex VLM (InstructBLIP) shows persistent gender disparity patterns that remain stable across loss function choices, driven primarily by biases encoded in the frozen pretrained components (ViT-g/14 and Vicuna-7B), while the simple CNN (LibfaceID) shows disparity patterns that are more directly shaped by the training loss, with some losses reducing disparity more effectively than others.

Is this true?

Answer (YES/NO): YES